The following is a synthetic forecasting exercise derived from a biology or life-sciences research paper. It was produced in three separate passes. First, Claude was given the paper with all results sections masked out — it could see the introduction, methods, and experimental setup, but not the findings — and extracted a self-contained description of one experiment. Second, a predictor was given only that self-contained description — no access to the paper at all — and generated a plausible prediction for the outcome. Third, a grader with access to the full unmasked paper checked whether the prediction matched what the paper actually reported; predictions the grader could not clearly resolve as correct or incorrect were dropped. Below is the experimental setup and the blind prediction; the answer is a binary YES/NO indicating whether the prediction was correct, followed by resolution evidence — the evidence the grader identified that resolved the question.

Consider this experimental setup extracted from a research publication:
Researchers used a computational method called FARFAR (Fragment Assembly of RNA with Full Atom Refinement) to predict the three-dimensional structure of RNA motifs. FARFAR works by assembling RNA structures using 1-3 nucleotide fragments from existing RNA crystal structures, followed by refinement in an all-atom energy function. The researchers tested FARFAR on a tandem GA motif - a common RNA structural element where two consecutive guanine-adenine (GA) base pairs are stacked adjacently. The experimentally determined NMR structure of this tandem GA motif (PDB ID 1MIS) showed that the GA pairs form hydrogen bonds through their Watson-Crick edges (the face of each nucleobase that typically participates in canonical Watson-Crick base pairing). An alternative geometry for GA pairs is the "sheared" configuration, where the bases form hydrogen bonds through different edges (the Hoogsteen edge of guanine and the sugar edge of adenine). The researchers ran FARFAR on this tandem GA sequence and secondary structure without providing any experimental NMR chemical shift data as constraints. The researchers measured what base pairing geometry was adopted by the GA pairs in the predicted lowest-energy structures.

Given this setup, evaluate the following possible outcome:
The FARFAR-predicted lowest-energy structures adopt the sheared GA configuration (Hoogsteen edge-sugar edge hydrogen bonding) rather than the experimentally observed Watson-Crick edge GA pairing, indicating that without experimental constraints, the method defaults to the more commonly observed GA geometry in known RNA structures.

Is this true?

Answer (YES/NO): YES